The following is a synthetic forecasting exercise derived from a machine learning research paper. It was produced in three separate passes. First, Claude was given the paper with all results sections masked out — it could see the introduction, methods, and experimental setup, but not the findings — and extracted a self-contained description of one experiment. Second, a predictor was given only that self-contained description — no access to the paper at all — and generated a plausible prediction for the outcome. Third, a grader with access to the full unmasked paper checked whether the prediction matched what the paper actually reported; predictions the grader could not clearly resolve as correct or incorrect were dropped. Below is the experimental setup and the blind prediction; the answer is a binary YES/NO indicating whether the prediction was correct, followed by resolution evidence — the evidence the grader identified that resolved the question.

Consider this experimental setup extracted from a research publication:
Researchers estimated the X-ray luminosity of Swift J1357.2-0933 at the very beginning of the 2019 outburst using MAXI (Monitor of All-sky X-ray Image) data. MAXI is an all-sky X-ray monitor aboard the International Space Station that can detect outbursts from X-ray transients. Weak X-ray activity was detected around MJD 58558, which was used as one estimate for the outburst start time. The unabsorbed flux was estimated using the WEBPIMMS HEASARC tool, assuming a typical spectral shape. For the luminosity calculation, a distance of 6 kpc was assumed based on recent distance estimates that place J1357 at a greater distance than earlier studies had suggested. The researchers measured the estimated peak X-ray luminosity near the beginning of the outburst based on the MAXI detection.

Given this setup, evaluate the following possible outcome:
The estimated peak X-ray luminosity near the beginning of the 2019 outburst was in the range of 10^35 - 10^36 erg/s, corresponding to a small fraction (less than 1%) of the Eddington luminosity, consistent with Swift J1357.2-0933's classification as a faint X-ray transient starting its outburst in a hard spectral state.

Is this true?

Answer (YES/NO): NO